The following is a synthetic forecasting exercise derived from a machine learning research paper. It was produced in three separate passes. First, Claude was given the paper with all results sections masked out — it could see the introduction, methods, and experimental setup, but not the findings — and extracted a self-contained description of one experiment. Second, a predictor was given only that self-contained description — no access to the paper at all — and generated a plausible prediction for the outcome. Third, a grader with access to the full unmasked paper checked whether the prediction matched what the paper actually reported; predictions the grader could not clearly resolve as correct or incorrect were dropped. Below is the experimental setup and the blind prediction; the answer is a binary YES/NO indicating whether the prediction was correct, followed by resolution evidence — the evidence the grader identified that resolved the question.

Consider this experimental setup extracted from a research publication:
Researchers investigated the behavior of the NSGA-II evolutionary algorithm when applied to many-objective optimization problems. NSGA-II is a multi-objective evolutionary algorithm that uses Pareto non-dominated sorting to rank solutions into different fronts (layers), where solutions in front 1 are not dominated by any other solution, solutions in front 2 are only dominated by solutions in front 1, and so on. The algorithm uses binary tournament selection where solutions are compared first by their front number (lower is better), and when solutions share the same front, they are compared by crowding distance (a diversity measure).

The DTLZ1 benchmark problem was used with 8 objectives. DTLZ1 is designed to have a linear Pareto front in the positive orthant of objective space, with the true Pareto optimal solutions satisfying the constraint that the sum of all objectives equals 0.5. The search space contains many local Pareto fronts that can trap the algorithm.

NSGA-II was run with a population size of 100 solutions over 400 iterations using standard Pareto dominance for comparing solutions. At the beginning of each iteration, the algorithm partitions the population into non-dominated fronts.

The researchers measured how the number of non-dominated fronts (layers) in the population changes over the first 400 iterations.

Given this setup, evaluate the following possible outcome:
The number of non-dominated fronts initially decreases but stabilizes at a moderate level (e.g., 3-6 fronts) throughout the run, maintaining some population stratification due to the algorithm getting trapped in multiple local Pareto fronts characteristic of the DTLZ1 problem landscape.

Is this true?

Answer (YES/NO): NO